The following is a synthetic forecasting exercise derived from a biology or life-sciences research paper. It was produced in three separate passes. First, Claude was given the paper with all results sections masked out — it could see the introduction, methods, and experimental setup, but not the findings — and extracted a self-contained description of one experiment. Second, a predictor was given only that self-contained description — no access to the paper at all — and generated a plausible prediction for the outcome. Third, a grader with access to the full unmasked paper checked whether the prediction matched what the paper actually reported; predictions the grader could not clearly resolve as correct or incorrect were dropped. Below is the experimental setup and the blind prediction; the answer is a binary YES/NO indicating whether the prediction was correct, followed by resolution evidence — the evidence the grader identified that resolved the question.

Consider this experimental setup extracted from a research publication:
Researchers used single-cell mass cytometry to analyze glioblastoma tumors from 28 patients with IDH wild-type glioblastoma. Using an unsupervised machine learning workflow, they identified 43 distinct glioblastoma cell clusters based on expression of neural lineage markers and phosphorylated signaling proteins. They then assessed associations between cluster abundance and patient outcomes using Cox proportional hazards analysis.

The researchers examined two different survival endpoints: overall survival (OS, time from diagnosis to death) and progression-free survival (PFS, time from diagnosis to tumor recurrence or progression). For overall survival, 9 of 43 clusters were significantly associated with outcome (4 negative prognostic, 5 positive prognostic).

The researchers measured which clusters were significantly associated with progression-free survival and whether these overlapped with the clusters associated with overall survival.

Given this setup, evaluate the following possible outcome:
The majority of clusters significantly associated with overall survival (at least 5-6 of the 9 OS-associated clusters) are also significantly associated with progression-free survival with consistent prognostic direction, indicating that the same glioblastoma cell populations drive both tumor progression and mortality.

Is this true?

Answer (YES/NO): NO